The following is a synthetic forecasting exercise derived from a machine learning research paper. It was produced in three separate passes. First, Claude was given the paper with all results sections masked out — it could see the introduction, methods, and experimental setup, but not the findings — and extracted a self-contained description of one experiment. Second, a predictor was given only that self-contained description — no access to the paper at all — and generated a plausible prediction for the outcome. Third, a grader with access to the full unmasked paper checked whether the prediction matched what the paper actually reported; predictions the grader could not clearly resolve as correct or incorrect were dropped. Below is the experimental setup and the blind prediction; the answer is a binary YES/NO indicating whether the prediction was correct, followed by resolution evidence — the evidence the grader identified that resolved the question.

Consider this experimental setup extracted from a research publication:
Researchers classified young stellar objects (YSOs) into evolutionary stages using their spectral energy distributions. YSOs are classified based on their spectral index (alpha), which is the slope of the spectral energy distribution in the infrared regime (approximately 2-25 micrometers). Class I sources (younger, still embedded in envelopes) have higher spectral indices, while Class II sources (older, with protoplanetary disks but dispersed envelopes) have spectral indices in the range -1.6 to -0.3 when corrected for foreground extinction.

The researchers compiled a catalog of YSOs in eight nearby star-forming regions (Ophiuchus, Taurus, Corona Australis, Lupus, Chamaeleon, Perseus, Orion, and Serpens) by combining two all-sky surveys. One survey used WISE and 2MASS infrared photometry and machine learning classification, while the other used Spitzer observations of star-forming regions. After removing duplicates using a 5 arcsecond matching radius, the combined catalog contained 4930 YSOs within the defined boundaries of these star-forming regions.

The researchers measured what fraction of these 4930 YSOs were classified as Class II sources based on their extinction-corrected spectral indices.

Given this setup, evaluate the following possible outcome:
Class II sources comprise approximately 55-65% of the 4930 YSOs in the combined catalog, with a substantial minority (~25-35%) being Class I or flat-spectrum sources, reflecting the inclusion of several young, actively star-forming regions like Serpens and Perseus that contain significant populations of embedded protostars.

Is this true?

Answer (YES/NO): NO